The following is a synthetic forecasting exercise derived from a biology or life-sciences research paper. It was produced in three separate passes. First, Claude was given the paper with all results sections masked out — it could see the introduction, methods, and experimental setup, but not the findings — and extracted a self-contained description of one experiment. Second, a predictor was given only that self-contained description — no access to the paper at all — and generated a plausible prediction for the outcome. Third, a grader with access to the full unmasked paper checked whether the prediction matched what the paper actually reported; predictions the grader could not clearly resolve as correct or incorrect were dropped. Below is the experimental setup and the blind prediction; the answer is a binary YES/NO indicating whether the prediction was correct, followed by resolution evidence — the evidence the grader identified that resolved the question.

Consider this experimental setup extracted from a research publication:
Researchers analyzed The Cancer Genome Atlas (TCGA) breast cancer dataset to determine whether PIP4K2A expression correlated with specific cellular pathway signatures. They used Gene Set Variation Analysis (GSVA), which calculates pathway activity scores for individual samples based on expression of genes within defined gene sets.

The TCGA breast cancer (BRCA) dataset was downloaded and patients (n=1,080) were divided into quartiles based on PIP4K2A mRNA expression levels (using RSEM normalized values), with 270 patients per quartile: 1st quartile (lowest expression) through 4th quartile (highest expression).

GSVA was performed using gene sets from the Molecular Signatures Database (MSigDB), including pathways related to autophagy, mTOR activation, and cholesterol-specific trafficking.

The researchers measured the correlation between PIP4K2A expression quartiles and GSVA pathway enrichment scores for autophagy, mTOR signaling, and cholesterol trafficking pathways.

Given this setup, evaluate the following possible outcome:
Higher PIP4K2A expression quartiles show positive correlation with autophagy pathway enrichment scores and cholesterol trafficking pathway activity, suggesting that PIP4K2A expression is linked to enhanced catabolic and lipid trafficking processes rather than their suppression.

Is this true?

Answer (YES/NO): YES